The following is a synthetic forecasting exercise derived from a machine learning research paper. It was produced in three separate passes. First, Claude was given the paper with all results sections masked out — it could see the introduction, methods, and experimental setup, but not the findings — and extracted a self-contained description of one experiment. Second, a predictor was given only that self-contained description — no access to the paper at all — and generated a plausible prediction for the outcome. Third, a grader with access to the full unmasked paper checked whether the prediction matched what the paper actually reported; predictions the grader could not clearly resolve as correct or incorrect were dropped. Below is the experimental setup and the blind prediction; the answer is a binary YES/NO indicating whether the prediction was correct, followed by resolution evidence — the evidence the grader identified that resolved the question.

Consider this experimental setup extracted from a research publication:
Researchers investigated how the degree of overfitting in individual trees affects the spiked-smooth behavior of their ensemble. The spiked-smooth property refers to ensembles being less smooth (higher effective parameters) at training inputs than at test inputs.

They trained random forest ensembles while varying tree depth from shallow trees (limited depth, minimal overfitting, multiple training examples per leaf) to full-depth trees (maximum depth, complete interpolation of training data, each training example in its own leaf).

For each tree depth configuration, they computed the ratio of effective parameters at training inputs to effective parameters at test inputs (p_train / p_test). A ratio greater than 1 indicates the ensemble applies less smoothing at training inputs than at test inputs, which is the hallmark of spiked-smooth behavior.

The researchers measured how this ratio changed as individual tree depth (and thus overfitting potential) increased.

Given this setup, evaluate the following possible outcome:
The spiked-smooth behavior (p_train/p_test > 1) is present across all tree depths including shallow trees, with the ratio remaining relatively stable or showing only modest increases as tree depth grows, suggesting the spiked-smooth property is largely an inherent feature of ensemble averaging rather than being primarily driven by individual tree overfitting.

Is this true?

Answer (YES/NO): NO